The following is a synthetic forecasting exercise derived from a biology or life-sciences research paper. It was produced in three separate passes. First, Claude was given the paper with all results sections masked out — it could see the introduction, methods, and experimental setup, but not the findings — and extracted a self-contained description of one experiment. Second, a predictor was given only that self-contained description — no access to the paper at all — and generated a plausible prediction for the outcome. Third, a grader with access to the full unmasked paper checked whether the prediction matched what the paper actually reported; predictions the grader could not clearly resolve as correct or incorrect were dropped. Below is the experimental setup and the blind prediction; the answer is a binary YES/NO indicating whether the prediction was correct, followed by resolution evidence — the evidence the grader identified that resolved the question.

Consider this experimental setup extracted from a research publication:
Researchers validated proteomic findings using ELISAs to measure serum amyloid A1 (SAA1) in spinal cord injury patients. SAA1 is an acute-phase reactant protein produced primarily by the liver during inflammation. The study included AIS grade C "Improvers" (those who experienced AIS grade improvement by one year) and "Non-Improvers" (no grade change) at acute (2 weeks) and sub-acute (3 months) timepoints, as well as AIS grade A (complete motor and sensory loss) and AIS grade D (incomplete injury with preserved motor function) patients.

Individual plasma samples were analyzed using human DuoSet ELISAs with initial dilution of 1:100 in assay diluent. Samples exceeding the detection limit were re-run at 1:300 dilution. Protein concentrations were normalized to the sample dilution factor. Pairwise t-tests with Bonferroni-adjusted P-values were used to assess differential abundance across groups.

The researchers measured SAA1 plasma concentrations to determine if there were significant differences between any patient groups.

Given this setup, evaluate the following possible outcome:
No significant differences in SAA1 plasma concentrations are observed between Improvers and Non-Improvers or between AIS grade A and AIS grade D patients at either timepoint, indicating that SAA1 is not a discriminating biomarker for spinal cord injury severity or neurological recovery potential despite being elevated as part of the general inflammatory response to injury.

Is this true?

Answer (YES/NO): NO